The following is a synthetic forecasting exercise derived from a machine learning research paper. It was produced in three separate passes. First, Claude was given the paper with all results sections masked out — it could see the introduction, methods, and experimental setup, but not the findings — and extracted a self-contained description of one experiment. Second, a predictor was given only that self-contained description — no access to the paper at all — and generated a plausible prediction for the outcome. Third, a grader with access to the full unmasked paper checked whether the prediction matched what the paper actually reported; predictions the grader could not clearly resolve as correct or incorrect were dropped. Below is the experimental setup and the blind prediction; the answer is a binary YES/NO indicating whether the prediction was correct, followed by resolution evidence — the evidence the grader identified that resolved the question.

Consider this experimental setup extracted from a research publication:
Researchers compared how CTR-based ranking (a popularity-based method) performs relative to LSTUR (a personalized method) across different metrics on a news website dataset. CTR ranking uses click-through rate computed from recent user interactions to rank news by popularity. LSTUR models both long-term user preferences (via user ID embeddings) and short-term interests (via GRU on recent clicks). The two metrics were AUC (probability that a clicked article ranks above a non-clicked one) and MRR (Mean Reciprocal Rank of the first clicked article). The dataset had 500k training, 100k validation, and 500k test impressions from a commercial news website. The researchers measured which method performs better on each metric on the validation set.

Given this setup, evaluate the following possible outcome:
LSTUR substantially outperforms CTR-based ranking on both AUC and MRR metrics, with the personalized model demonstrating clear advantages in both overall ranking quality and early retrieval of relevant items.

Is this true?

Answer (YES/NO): NO